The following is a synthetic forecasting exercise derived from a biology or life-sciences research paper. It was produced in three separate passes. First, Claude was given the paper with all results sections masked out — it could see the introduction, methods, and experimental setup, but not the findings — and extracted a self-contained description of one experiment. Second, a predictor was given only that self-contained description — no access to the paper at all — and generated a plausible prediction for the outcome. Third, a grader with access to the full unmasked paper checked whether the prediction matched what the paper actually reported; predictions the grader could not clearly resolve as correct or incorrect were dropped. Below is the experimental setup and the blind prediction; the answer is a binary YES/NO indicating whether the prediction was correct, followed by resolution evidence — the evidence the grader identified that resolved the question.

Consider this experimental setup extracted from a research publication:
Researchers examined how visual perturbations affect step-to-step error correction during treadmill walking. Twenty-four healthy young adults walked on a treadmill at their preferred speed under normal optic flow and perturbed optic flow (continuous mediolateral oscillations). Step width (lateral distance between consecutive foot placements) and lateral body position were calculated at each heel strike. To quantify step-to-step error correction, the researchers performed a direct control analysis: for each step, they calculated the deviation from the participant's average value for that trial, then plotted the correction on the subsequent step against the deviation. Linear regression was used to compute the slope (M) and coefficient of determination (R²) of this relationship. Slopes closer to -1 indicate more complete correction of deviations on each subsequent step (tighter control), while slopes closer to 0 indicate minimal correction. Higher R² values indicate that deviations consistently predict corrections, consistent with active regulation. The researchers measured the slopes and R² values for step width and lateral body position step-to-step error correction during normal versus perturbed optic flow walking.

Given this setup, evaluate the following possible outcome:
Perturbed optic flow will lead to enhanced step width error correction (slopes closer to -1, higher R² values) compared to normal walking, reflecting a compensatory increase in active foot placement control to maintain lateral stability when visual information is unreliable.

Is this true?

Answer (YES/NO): YES